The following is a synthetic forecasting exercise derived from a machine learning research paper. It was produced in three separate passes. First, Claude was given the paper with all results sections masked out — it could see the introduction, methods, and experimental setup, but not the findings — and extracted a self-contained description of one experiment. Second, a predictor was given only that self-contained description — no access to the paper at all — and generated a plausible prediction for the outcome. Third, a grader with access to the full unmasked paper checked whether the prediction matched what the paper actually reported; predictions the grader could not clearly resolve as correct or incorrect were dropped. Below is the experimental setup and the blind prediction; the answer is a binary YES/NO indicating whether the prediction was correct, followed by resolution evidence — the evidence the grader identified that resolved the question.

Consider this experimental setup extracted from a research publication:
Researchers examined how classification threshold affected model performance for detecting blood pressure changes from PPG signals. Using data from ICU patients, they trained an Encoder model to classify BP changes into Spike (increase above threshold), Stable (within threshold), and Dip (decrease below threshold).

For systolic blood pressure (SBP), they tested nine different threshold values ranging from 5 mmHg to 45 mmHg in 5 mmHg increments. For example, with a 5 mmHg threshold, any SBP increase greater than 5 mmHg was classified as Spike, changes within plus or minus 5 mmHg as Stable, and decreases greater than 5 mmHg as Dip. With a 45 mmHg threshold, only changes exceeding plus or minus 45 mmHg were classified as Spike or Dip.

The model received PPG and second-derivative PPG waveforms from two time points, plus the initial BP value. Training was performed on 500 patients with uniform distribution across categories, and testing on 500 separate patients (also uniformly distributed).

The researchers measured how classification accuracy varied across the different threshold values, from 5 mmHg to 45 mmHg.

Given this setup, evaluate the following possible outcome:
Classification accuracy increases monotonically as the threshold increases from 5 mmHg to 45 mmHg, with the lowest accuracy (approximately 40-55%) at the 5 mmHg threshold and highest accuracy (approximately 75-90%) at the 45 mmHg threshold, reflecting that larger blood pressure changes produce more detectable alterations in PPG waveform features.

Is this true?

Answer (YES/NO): NO